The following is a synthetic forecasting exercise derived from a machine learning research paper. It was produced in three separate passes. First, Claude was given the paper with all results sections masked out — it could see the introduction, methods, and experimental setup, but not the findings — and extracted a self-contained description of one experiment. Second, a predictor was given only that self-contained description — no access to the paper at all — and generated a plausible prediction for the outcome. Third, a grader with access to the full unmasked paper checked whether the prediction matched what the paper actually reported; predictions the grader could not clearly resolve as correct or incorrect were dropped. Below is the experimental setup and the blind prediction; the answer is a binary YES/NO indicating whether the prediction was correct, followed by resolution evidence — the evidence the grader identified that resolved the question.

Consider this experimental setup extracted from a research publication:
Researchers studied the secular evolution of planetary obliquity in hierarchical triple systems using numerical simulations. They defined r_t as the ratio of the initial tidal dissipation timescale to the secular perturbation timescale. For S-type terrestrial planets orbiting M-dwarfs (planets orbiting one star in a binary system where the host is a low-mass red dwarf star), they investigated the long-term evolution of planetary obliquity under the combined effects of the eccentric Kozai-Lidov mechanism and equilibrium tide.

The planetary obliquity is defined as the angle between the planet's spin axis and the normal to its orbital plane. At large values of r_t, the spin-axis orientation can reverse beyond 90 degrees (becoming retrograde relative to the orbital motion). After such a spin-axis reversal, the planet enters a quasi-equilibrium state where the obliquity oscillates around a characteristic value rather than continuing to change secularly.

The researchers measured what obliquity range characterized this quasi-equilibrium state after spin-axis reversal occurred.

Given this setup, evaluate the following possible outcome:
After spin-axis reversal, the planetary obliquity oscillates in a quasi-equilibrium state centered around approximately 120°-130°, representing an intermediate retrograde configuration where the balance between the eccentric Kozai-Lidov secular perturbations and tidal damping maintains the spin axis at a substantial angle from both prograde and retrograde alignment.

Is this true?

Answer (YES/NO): NO